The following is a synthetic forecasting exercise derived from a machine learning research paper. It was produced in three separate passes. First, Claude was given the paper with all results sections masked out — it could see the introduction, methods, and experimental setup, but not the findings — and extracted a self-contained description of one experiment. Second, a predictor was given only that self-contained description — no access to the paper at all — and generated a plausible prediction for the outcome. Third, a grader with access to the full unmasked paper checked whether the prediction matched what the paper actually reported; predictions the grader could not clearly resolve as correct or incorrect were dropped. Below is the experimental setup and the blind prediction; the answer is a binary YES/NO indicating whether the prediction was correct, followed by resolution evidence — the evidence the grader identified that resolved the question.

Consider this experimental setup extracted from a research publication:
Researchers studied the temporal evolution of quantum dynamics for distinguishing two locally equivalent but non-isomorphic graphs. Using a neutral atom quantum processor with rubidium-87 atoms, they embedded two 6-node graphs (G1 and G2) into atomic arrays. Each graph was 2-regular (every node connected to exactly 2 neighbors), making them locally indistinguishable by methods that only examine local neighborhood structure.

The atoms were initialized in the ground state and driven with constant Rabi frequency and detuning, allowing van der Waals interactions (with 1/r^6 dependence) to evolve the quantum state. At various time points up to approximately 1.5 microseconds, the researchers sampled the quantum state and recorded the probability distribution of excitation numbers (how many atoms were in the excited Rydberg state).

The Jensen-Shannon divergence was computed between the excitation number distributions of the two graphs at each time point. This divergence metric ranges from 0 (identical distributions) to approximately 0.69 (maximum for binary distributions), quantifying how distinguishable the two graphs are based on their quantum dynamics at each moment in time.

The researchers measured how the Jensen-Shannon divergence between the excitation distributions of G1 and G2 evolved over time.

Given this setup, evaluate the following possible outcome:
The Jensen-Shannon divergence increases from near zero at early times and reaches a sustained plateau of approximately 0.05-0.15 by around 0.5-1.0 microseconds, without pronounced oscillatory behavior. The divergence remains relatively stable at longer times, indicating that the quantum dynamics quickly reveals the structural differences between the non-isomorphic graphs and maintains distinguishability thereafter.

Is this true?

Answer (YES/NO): NO